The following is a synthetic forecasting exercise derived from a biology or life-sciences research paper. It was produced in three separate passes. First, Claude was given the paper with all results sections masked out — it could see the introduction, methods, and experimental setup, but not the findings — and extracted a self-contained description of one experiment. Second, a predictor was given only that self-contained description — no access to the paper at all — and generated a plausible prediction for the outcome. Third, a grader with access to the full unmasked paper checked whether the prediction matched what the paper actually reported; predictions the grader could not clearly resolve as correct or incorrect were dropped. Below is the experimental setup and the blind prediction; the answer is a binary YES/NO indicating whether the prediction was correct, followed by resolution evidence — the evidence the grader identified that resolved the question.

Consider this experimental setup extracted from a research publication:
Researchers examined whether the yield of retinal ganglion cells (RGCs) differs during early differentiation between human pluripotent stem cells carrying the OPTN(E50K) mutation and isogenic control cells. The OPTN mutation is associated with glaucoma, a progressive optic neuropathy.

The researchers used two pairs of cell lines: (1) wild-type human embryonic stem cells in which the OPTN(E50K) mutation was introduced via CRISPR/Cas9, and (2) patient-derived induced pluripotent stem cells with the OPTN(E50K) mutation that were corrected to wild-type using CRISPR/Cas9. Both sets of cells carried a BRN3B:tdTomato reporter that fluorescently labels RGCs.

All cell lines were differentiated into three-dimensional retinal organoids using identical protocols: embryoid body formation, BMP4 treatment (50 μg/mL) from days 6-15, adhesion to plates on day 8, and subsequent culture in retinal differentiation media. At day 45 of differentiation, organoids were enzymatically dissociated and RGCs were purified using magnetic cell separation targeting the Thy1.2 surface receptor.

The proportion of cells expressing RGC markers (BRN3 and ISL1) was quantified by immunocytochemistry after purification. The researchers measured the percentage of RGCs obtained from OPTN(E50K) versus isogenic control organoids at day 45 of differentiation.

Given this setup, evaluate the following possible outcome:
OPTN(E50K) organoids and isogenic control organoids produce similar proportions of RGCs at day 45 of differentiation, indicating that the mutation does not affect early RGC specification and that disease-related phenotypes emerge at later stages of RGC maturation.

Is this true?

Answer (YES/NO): YES